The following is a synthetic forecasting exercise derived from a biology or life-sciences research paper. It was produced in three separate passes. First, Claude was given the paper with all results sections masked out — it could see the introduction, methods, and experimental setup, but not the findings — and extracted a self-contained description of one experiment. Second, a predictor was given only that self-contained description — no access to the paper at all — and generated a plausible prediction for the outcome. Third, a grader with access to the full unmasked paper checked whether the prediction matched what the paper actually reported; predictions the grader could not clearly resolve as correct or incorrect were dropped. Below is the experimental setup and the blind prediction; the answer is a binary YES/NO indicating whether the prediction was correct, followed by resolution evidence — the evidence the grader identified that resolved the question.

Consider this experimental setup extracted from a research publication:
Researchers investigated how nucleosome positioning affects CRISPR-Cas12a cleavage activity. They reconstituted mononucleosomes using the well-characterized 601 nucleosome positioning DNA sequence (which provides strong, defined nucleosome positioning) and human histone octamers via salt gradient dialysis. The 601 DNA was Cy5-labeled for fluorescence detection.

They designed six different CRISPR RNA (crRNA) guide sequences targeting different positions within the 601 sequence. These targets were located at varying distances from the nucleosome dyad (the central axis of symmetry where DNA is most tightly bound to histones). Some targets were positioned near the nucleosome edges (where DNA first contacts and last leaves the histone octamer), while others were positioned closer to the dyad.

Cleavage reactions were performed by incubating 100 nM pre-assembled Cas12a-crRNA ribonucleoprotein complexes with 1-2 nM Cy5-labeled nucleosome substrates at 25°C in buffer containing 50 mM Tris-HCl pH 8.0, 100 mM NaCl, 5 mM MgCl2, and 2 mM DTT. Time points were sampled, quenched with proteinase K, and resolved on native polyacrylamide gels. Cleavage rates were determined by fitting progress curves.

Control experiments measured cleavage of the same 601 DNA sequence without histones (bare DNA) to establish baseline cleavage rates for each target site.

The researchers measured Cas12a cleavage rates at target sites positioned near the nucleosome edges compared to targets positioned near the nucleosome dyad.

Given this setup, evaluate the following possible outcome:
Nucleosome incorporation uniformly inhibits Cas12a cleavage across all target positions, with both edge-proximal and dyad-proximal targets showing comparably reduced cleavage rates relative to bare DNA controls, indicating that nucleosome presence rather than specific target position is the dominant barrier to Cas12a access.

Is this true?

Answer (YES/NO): NO